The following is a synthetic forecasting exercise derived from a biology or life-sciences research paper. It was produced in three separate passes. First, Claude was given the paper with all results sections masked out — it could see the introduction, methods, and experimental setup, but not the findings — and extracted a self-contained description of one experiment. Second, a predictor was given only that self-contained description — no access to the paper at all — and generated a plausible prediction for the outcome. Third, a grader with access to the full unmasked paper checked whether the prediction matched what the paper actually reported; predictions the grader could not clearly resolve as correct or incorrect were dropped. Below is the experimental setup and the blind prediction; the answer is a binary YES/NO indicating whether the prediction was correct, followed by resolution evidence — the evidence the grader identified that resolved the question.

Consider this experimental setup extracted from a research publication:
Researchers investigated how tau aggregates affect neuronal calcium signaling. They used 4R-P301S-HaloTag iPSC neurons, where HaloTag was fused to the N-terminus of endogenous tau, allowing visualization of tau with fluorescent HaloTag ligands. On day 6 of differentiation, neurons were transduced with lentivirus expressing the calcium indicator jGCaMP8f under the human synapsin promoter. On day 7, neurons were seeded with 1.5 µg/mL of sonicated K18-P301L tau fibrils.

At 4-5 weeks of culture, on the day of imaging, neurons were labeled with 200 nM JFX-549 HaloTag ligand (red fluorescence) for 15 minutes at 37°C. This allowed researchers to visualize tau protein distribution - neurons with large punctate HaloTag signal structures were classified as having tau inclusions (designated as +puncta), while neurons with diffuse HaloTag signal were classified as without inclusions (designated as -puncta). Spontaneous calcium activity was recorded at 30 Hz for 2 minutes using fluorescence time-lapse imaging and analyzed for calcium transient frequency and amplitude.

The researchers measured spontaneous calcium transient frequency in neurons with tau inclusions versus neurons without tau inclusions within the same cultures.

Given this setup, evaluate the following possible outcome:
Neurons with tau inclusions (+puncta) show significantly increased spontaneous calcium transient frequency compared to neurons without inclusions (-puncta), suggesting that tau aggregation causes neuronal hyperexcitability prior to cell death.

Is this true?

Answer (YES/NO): NO